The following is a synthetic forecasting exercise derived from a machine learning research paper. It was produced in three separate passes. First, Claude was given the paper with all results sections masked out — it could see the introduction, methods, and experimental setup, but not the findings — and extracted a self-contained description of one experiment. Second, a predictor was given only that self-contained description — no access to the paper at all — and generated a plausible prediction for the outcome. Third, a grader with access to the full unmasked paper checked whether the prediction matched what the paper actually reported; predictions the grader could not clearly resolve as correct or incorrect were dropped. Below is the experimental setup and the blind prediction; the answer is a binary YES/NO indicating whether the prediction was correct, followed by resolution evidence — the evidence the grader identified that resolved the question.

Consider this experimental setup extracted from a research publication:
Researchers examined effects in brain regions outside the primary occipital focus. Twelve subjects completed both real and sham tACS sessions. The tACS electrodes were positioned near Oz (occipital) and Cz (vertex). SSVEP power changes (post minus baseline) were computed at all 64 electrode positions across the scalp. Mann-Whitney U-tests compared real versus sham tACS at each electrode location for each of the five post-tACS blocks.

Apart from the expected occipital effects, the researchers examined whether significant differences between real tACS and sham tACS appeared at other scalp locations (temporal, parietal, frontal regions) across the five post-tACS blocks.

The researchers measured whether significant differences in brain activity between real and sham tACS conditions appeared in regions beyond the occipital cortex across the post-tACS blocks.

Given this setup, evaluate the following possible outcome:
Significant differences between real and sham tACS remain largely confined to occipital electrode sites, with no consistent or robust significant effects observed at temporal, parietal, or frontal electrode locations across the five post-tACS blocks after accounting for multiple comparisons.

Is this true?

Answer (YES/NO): YES